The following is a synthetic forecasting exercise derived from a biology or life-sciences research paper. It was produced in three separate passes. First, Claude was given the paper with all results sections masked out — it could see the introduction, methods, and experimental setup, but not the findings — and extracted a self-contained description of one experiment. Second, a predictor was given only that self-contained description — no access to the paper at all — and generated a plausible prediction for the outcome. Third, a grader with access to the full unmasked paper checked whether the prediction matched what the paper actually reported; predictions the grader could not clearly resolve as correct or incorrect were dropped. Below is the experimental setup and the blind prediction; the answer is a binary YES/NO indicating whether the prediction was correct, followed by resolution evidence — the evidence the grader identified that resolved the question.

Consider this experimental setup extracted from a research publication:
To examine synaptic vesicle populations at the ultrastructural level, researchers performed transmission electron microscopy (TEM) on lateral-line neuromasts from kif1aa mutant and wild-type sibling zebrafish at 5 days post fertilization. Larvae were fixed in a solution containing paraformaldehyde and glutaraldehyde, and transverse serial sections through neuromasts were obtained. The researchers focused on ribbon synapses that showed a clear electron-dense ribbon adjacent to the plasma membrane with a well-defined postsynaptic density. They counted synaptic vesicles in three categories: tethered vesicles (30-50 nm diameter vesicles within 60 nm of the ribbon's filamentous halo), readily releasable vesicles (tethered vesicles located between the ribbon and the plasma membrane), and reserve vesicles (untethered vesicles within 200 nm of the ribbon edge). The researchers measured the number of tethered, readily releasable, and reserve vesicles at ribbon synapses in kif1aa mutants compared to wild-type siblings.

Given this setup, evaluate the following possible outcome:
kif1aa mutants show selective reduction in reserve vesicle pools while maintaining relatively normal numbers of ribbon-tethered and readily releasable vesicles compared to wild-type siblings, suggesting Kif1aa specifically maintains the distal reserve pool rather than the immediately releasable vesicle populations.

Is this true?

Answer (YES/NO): NO